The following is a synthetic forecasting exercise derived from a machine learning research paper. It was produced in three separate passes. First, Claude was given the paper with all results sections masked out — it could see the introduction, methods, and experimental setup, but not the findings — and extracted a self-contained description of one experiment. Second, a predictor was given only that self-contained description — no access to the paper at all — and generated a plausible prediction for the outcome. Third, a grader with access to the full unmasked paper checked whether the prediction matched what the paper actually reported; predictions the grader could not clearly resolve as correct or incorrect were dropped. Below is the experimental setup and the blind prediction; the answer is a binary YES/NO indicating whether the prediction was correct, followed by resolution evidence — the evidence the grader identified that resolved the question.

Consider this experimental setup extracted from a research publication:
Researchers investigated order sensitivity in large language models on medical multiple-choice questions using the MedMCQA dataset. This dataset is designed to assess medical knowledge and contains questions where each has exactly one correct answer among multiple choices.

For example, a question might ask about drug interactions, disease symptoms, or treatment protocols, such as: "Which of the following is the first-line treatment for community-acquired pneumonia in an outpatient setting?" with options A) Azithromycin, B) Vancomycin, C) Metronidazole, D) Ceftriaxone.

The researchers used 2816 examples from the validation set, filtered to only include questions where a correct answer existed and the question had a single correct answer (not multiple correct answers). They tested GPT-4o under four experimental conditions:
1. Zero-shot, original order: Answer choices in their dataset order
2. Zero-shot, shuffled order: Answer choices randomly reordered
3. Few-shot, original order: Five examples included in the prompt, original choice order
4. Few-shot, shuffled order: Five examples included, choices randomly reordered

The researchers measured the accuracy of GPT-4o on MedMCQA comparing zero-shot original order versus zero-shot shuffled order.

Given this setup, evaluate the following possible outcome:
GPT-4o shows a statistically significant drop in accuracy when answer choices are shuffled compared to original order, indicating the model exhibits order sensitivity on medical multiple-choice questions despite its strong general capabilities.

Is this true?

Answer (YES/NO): NO